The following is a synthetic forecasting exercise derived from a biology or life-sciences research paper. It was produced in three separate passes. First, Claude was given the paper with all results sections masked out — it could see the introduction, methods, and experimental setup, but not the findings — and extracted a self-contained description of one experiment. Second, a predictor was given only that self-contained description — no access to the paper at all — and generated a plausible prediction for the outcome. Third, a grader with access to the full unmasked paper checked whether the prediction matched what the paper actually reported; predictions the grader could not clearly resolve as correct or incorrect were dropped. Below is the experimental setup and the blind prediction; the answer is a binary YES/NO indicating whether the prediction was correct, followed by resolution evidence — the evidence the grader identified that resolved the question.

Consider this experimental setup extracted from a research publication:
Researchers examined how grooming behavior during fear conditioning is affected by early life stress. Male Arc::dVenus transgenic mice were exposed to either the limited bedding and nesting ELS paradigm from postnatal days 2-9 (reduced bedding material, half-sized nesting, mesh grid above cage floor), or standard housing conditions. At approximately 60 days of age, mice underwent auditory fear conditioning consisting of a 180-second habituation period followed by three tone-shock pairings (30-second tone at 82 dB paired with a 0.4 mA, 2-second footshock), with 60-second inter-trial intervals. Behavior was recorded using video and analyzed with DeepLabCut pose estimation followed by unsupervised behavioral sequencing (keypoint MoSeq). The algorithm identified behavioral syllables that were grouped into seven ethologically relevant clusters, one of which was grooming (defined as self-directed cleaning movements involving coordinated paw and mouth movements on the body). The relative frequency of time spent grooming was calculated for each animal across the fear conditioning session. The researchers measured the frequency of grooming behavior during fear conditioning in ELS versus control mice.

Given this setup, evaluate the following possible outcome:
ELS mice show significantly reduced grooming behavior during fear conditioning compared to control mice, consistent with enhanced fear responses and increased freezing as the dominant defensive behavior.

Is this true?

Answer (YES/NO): NO